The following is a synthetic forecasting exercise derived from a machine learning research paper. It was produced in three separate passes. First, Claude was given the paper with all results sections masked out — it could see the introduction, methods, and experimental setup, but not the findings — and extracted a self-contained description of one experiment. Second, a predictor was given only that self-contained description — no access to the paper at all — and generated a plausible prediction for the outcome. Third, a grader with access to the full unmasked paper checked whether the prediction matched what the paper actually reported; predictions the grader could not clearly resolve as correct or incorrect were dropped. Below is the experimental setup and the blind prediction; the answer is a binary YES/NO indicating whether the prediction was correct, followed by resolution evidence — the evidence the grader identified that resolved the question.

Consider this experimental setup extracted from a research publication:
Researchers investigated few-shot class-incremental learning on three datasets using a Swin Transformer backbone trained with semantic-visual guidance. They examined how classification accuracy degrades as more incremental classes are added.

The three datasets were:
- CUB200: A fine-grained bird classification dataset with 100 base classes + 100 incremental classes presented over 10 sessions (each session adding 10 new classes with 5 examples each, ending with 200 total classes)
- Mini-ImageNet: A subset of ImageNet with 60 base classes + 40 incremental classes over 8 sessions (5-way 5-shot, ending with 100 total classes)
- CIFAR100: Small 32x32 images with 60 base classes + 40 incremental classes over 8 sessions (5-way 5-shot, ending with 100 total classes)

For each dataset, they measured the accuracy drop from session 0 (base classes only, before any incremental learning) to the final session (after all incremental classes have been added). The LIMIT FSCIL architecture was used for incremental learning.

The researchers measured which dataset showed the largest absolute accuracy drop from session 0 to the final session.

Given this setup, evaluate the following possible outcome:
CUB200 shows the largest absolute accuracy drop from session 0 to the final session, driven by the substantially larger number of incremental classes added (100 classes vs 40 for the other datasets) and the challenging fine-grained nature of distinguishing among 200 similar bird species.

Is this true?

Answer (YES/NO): NO